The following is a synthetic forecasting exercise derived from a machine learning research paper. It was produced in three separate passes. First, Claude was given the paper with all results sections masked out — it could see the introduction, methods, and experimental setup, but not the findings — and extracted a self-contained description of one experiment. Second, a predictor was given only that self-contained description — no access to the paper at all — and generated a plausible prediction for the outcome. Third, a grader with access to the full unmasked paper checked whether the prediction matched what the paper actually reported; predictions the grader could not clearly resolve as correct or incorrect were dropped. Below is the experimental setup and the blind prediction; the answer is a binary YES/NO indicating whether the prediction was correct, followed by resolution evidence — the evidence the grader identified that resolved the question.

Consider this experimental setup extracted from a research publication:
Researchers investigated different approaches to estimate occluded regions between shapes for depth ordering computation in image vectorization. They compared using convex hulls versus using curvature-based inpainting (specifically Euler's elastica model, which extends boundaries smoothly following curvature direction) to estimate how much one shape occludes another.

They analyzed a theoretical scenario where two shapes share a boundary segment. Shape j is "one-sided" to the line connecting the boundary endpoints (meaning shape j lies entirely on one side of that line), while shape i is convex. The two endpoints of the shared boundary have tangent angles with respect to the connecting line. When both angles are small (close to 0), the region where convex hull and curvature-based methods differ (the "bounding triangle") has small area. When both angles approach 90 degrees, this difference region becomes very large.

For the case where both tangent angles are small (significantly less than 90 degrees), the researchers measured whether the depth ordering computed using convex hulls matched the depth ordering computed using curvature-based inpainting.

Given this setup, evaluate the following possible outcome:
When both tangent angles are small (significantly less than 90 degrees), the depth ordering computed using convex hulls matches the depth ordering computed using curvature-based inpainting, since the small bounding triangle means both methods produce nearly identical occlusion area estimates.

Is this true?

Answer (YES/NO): YES